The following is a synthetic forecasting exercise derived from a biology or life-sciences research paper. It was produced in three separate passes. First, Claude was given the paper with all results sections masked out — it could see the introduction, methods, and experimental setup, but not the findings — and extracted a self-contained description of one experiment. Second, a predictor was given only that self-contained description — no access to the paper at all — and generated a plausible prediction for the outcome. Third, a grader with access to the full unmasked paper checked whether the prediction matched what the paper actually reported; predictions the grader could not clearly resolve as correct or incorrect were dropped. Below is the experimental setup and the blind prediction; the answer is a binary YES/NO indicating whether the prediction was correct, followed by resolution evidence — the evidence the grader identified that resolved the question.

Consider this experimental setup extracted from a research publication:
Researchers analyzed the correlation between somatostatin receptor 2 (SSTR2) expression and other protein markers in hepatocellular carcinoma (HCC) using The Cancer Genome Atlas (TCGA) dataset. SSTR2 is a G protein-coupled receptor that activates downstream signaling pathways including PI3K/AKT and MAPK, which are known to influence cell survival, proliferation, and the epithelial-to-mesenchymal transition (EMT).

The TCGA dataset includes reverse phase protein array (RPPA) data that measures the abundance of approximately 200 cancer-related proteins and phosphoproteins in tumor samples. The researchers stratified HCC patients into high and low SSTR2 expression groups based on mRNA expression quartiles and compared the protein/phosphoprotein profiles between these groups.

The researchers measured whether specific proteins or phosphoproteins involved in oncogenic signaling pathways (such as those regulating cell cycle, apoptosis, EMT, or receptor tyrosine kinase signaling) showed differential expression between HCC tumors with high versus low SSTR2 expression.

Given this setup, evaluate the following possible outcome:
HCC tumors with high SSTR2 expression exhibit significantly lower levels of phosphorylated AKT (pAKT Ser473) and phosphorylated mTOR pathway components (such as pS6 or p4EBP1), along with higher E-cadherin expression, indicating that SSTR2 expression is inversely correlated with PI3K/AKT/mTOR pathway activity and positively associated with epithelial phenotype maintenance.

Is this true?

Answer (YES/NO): NO